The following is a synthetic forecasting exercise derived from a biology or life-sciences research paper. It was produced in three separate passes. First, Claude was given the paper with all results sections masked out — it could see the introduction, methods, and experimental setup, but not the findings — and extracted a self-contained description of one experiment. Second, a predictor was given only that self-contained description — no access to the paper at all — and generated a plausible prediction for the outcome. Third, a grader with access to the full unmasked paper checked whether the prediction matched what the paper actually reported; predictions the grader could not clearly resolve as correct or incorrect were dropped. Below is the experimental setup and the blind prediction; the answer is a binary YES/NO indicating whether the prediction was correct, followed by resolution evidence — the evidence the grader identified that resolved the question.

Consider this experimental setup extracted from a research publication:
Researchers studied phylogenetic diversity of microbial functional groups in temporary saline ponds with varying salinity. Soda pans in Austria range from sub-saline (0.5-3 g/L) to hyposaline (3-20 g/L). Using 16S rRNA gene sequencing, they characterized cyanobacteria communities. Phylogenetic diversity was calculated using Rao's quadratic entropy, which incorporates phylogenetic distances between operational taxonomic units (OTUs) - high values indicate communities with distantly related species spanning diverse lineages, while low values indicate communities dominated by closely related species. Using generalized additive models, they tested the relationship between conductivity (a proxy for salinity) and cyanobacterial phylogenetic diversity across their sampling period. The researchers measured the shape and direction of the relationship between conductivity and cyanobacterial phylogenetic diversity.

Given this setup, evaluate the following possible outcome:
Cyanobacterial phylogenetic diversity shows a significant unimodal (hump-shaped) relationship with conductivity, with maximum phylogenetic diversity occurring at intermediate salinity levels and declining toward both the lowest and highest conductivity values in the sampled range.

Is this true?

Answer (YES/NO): NO